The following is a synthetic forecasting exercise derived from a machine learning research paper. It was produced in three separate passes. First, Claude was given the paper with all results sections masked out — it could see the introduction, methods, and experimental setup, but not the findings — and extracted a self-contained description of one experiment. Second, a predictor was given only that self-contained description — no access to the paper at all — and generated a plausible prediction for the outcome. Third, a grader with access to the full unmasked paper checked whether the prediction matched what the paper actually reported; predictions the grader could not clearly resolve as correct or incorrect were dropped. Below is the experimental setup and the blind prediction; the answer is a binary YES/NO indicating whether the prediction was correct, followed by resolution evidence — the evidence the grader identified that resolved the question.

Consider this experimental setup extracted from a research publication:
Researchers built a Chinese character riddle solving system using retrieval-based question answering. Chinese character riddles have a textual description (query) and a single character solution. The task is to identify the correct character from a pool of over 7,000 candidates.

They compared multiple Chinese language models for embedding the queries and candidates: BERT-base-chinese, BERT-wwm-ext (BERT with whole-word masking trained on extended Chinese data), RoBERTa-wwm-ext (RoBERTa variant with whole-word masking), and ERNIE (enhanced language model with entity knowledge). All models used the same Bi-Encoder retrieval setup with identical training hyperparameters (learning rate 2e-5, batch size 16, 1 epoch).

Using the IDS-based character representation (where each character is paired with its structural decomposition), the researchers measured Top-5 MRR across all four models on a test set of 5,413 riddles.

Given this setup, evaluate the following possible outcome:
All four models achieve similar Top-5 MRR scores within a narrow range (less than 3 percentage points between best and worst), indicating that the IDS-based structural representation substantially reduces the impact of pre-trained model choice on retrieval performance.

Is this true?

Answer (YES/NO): NO